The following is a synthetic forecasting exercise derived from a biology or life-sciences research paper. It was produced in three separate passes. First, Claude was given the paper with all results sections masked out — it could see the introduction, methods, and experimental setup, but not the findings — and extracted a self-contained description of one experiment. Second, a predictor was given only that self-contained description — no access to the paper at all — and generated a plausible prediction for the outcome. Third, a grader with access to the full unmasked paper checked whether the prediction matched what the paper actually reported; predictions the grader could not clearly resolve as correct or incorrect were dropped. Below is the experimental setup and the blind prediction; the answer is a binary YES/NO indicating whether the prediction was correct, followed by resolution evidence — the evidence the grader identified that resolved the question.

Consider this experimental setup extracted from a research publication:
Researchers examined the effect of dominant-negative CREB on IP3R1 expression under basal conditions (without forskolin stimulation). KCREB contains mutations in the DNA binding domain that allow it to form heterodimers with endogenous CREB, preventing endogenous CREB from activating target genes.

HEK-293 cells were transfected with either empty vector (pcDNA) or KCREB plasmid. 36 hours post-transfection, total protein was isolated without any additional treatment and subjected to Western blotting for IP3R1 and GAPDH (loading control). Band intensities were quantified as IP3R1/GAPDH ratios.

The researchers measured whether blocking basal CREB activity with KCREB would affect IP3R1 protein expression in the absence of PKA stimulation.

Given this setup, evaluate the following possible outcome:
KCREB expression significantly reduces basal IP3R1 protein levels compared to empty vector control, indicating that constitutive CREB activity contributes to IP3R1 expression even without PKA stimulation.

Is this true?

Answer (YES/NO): YES